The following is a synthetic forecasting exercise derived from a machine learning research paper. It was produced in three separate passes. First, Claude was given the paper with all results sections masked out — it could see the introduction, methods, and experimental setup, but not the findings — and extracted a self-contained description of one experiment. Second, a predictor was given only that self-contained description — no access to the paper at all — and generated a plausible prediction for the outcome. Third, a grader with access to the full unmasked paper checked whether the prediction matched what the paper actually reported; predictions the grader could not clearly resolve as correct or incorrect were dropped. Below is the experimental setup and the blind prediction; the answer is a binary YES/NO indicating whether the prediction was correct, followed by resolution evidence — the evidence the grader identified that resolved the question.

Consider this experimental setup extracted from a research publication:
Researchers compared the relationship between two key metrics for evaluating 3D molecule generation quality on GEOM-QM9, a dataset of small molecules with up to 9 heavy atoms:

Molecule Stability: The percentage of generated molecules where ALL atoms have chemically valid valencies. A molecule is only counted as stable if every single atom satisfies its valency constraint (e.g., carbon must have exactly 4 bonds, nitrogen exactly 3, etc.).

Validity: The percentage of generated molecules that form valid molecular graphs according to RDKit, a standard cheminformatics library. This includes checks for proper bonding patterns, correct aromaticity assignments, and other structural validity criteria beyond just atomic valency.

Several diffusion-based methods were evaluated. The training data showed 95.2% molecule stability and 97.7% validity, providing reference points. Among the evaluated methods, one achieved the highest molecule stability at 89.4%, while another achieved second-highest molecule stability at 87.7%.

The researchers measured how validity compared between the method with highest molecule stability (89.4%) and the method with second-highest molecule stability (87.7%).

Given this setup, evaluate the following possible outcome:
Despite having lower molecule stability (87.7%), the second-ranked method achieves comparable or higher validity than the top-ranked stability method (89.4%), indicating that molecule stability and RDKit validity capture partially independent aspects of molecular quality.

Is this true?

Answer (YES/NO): YES